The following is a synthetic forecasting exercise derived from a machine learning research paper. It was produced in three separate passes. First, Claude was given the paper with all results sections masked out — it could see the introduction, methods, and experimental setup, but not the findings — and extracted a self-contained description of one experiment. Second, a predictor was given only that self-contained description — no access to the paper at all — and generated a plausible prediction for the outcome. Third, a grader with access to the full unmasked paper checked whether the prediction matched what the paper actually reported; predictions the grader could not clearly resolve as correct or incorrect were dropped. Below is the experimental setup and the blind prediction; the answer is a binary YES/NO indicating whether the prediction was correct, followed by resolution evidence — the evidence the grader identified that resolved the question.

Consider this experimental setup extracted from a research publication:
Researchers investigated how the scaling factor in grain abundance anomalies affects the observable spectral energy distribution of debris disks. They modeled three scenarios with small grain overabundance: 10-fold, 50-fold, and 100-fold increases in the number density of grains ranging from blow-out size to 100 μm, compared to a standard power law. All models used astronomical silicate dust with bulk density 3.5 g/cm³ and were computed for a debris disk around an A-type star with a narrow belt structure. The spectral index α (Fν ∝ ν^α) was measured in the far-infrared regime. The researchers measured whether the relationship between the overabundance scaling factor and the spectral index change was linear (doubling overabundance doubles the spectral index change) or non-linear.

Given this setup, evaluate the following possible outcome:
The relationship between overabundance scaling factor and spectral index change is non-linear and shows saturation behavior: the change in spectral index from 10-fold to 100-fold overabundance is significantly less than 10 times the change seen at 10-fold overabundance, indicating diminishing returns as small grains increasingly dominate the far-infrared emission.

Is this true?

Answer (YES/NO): YES